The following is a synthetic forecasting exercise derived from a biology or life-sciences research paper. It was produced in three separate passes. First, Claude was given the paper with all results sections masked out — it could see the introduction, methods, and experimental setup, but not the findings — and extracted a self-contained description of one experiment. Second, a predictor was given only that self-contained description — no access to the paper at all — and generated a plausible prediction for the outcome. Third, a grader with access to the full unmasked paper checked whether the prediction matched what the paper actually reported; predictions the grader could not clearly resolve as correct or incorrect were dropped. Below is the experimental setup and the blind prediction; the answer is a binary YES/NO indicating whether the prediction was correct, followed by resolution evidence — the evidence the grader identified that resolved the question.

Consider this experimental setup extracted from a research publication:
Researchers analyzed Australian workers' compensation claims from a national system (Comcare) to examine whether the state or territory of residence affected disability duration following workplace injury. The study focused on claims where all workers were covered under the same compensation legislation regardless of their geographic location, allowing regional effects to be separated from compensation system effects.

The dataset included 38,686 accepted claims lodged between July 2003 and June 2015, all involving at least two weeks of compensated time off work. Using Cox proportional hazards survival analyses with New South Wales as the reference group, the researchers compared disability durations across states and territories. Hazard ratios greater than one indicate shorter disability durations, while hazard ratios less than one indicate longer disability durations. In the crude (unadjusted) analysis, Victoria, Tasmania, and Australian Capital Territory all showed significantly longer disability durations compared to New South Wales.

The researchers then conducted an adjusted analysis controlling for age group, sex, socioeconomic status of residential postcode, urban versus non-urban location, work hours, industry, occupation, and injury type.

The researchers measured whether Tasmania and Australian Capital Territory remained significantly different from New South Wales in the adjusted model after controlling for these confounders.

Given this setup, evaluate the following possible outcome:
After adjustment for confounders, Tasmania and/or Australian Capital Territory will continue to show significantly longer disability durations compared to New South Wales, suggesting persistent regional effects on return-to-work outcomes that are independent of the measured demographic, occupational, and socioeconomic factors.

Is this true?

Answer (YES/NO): NO